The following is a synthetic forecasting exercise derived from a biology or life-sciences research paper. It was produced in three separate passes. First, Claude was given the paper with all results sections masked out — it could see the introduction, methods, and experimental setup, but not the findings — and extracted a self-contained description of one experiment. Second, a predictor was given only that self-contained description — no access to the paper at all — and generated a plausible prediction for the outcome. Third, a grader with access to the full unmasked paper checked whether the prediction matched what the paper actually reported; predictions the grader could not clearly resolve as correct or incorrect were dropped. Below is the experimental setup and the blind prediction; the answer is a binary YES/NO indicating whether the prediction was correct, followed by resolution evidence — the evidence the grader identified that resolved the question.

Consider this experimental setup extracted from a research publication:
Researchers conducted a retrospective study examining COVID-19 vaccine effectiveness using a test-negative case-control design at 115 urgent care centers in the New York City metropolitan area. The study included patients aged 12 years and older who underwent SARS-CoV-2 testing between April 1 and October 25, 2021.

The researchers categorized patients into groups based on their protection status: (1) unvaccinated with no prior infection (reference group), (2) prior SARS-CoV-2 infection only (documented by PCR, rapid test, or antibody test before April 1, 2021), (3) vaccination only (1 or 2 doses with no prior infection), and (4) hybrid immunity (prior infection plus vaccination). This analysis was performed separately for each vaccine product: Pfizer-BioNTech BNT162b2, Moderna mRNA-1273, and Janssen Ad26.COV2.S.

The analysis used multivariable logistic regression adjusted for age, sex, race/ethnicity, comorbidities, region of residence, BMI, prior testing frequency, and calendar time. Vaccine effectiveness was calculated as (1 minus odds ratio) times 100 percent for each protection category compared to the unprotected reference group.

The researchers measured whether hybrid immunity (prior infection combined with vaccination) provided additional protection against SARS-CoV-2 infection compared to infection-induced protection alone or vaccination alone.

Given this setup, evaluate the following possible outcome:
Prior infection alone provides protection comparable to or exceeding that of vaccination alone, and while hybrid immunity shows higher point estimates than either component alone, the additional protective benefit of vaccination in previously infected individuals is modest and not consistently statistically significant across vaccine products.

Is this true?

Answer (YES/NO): NO